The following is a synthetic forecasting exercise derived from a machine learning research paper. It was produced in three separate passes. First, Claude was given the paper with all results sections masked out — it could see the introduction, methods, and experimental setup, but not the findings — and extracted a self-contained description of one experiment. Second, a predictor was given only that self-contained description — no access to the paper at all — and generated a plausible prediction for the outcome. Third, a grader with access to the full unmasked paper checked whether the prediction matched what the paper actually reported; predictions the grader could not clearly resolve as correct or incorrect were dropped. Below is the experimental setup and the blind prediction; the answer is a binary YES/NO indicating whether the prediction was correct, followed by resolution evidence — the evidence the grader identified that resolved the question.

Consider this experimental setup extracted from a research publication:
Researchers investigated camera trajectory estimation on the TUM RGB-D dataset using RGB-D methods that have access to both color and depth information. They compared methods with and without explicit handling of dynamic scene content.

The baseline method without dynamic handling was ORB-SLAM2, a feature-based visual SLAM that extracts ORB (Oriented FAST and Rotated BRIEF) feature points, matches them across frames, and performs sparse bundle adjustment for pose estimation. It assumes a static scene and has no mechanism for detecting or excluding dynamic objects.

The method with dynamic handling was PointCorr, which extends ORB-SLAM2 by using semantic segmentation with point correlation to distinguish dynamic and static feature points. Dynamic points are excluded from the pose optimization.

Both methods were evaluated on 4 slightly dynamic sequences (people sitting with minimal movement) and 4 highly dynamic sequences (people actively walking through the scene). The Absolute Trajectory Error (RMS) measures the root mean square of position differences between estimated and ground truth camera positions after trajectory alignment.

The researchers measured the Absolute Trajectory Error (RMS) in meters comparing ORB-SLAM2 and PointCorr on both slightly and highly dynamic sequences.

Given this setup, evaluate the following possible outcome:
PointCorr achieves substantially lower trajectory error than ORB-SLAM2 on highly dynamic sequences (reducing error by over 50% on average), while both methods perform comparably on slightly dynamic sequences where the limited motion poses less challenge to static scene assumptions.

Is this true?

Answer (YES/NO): YES